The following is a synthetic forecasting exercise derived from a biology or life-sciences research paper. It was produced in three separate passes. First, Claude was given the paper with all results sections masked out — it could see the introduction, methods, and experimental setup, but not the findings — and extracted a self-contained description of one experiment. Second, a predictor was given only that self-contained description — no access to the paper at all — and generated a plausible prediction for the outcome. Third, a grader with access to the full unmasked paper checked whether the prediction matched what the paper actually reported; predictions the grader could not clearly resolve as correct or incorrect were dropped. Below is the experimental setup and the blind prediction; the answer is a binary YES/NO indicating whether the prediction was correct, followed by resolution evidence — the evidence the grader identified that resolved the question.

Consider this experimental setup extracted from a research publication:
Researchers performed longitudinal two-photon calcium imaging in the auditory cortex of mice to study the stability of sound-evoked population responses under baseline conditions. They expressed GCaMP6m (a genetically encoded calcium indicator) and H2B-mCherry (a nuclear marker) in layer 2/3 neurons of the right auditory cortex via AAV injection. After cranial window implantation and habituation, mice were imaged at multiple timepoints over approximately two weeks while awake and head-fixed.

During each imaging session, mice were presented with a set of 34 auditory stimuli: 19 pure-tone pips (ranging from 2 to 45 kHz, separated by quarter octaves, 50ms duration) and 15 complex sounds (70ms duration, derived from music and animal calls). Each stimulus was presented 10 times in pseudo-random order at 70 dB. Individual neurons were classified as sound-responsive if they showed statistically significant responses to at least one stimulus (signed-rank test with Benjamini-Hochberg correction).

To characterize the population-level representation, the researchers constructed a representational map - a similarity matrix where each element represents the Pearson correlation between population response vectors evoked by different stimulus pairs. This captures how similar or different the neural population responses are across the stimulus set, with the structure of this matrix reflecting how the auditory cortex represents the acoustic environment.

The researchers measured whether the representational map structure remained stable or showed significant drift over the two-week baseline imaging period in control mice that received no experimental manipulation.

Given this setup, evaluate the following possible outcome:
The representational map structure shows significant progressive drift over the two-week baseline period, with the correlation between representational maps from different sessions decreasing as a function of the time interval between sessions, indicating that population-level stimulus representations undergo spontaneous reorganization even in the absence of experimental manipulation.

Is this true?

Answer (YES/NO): NO